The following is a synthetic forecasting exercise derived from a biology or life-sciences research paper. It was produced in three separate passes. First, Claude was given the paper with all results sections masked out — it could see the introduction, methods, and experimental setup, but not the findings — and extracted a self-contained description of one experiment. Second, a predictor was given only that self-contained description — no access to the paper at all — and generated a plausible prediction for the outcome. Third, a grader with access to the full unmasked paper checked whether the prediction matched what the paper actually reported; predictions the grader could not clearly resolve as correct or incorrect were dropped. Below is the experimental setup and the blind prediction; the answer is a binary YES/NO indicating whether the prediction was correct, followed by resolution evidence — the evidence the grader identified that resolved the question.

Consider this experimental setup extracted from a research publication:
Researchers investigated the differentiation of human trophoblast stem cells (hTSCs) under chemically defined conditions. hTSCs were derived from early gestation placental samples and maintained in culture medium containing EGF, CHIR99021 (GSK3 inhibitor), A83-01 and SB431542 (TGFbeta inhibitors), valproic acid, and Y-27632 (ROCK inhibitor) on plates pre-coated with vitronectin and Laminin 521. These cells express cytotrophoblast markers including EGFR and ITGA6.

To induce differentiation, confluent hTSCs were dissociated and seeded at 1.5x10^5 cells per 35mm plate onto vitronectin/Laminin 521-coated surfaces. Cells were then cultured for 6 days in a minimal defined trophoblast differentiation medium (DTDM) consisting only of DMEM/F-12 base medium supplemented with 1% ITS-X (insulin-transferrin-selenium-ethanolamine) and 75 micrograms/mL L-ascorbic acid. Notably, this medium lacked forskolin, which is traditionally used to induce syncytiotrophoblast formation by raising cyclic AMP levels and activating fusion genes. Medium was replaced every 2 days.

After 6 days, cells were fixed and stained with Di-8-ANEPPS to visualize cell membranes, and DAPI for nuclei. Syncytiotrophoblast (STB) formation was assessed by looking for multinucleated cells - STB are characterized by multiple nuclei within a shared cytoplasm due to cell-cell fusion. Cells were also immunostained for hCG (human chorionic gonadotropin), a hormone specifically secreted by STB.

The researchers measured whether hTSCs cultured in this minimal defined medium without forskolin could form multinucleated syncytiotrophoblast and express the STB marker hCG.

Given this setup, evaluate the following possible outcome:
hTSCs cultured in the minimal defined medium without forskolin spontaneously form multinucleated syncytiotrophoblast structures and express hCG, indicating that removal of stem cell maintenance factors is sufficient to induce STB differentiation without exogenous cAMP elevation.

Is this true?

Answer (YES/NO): YES